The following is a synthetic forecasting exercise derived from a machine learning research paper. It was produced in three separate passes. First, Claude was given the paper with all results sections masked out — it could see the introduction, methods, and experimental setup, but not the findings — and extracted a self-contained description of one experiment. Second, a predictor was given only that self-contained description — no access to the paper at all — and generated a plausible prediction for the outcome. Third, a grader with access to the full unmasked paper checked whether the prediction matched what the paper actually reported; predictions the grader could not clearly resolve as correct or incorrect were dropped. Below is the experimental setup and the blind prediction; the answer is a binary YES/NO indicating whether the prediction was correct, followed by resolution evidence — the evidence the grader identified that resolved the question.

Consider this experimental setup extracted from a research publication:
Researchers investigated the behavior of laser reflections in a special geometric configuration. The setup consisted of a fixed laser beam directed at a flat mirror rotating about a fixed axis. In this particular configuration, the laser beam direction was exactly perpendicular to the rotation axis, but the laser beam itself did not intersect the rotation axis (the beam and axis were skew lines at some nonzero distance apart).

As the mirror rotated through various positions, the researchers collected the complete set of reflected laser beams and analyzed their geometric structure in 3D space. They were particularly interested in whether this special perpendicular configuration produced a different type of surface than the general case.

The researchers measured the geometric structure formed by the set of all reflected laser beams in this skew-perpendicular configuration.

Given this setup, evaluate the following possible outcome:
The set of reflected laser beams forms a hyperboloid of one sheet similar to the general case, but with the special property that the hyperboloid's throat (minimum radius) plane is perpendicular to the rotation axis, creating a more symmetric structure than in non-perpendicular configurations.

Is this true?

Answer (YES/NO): NO